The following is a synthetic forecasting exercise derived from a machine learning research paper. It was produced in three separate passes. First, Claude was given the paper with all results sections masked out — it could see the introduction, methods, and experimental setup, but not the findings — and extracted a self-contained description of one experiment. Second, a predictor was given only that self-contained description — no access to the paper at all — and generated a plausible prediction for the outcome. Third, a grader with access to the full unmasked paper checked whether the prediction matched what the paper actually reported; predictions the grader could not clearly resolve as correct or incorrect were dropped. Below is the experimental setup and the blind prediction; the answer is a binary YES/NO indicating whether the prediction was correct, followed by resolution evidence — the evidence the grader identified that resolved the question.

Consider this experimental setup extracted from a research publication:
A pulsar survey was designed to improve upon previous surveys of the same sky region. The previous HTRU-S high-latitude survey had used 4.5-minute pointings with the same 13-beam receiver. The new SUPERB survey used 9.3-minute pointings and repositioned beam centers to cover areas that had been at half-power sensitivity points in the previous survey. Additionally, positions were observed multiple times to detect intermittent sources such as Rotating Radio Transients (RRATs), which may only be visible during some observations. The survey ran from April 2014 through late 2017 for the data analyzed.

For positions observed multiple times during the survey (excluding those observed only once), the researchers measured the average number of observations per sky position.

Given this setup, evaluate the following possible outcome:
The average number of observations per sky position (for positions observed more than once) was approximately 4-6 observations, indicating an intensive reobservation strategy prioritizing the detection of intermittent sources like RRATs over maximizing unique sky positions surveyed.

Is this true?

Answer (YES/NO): NO